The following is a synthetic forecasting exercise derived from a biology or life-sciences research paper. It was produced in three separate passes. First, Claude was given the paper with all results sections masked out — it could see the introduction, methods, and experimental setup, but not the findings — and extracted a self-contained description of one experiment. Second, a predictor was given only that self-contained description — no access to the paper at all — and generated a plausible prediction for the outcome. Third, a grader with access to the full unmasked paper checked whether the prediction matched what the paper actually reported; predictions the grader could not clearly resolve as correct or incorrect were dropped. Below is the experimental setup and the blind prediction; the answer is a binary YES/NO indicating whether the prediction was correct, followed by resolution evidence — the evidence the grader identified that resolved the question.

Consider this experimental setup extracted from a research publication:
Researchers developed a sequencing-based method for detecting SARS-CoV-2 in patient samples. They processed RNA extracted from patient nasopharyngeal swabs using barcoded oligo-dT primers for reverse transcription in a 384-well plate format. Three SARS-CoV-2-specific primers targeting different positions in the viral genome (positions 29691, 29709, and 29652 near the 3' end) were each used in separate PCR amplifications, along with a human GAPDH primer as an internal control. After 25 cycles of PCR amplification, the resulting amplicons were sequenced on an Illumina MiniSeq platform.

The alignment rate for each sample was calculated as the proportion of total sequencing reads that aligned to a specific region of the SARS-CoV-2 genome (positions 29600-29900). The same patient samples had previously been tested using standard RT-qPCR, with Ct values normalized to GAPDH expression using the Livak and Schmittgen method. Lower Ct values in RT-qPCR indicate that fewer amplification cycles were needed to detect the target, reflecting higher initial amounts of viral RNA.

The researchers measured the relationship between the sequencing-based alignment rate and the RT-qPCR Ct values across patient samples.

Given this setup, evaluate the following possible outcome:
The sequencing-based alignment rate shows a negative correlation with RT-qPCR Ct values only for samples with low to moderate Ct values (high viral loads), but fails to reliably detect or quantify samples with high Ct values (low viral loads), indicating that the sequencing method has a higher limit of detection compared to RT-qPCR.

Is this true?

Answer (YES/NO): YES